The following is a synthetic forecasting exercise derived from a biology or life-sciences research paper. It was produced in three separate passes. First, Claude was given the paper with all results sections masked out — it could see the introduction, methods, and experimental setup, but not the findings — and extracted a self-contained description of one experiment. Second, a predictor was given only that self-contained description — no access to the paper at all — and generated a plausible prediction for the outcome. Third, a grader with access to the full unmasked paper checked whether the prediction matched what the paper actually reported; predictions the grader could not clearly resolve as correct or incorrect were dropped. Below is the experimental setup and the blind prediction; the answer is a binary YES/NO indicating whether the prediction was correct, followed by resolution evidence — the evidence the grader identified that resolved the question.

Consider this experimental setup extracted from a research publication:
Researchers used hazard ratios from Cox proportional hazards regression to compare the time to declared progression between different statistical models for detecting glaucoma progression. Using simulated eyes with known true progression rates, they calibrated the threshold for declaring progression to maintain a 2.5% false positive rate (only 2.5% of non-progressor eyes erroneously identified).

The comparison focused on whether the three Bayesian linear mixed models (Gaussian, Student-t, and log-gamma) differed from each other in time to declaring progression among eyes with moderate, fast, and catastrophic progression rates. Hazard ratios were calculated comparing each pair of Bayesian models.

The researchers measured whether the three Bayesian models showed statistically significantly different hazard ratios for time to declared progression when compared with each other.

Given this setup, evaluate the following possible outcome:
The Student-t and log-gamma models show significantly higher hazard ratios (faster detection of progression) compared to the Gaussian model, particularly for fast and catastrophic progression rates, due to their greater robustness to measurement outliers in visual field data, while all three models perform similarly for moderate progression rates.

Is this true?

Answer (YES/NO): NO